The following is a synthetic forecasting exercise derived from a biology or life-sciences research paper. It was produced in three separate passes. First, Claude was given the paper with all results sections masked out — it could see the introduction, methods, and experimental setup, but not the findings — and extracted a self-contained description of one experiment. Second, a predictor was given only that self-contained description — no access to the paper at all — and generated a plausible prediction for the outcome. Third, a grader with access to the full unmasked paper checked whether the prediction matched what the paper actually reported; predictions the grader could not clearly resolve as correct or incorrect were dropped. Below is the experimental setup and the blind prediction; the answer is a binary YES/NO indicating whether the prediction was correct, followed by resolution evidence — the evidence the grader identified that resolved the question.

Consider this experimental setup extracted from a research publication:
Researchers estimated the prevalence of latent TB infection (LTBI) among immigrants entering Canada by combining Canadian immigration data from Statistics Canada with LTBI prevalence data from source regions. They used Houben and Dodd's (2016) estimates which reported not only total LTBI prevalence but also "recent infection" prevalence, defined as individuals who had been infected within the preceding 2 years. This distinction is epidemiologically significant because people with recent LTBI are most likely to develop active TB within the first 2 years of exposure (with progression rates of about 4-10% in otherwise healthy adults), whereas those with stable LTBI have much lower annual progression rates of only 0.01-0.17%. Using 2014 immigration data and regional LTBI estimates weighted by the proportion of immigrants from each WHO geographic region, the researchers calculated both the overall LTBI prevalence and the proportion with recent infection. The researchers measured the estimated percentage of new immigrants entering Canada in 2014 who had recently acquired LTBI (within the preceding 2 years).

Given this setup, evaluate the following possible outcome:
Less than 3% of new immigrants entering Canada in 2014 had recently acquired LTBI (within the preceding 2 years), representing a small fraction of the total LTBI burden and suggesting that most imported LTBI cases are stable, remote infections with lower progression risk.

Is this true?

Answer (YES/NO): YES